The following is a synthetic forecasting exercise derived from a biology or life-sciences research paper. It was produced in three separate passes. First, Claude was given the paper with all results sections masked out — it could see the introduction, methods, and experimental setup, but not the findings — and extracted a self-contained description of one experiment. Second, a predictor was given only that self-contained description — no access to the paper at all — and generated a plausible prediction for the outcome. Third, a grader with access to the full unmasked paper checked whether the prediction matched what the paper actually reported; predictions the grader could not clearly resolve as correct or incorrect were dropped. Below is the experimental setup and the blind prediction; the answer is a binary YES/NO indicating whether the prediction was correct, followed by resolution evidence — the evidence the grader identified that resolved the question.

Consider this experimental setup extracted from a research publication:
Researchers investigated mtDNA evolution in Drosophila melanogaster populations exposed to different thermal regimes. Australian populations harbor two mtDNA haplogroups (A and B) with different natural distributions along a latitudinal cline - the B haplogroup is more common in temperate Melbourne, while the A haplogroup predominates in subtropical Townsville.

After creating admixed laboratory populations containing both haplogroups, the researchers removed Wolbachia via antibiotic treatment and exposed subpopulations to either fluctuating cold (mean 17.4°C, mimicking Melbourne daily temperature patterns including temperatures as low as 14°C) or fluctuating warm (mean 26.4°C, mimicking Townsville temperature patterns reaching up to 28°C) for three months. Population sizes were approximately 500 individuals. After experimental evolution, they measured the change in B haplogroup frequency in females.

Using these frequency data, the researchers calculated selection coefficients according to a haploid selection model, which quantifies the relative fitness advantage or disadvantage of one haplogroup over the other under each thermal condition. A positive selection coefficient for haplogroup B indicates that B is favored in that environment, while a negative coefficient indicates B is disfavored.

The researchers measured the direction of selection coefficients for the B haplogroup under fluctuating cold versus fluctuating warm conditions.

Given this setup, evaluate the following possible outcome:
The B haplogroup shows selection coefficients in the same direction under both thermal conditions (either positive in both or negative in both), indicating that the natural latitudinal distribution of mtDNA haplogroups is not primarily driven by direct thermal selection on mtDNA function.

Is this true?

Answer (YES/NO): NO